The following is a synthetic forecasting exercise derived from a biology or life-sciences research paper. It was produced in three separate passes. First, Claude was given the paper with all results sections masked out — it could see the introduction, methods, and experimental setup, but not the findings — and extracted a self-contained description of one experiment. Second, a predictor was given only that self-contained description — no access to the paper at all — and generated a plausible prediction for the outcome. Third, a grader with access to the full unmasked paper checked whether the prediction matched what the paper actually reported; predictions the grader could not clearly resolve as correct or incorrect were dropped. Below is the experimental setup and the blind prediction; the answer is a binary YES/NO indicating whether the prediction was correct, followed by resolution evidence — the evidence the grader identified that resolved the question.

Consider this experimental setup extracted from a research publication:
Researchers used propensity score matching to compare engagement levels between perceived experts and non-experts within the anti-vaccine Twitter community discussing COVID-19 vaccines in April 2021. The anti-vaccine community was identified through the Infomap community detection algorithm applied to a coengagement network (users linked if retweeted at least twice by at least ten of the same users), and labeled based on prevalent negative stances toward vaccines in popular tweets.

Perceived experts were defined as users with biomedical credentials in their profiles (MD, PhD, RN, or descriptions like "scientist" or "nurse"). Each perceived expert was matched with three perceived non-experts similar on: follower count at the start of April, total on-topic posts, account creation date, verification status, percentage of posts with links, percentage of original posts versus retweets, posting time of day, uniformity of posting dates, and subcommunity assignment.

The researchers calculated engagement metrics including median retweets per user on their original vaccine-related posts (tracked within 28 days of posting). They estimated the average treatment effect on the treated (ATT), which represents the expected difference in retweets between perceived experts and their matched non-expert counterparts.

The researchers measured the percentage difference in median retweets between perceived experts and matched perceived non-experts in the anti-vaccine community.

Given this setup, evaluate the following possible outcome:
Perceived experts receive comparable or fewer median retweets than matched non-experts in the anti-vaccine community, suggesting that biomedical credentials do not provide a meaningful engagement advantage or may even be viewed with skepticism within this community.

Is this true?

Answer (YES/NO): NO